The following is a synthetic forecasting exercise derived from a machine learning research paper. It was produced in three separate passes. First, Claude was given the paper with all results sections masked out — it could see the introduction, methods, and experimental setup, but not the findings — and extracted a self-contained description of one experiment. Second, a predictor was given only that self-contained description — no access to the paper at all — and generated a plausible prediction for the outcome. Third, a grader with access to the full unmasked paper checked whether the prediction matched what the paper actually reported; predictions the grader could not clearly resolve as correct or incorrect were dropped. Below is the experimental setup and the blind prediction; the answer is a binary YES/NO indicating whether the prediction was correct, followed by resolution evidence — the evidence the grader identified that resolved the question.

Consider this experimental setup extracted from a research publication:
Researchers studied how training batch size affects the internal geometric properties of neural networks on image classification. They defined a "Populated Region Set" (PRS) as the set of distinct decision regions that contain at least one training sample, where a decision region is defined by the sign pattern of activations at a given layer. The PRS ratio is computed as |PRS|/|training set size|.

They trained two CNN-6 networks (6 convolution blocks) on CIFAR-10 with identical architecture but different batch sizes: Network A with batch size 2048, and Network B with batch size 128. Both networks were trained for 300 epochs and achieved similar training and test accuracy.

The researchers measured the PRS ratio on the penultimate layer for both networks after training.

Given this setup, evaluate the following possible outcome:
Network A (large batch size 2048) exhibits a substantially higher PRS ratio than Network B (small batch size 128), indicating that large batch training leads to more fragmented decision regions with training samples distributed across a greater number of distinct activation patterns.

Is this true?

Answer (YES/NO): YES